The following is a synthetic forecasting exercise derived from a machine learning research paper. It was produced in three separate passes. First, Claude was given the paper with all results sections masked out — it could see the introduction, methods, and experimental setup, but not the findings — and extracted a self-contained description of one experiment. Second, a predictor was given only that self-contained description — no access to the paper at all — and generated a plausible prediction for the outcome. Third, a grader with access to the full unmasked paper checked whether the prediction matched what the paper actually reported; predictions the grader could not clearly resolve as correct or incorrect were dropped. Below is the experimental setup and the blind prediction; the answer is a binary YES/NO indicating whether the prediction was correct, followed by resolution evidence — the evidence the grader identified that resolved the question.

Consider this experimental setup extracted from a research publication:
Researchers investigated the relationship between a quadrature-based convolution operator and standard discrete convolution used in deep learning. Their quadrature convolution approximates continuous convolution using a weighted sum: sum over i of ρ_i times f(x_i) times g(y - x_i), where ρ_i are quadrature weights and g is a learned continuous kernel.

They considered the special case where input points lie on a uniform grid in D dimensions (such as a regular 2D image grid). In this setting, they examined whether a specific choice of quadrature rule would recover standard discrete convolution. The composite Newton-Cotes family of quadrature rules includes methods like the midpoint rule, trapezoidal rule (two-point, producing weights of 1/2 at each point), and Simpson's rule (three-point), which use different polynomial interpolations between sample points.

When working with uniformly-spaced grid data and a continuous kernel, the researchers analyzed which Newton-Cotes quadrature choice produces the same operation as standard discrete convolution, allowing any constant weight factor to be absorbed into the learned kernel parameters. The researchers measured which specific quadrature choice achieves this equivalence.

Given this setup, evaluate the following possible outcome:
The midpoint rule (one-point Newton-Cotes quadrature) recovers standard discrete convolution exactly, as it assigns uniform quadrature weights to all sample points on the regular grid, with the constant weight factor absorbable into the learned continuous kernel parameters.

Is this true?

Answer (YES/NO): NO